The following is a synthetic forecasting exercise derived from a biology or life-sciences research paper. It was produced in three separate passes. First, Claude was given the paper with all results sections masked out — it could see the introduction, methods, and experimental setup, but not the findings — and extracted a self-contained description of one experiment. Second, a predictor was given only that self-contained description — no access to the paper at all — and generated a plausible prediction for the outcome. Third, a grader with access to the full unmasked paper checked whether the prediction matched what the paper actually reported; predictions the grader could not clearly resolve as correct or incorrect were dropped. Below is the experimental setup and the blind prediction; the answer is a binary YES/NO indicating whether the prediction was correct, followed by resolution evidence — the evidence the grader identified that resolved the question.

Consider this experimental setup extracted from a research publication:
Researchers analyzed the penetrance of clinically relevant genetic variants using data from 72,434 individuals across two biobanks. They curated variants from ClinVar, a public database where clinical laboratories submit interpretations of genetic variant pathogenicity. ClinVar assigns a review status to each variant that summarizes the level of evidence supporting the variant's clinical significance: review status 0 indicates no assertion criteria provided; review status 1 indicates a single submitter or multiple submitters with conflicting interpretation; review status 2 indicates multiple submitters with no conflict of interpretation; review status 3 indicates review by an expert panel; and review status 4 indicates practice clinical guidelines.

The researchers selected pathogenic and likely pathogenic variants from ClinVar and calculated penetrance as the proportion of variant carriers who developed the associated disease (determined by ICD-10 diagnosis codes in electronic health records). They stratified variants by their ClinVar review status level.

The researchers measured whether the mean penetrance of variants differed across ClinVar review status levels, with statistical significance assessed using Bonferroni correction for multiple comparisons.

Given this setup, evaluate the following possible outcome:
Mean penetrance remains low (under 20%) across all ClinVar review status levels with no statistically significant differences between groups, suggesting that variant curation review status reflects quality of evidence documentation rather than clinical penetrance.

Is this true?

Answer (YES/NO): NO